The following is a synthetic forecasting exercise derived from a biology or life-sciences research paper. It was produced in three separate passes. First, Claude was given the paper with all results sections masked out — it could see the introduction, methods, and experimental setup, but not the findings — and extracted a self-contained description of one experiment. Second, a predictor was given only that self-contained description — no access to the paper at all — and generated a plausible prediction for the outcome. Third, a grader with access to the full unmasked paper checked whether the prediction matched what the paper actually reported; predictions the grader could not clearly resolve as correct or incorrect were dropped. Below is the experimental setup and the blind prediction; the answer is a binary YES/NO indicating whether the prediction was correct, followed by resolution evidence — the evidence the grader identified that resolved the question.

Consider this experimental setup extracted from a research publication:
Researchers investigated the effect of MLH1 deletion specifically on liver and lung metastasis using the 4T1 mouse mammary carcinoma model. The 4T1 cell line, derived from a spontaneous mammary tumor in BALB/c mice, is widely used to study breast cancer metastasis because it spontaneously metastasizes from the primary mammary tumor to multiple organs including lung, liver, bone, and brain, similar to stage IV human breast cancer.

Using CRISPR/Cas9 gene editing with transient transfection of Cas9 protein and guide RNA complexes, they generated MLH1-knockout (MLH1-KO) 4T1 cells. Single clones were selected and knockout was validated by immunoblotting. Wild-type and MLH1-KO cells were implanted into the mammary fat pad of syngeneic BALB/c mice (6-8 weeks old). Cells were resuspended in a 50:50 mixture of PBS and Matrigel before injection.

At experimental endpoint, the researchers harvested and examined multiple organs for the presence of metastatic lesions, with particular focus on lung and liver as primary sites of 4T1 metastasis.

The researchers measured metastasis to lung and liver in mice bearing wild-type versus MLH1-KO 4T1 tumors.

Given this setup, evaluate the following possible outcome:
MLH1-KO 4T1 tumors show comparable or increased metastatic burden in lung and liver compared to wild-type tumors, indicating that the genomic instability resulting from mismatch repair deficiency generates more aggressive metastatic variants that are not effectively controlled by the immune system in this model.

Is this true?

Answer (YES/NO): YES